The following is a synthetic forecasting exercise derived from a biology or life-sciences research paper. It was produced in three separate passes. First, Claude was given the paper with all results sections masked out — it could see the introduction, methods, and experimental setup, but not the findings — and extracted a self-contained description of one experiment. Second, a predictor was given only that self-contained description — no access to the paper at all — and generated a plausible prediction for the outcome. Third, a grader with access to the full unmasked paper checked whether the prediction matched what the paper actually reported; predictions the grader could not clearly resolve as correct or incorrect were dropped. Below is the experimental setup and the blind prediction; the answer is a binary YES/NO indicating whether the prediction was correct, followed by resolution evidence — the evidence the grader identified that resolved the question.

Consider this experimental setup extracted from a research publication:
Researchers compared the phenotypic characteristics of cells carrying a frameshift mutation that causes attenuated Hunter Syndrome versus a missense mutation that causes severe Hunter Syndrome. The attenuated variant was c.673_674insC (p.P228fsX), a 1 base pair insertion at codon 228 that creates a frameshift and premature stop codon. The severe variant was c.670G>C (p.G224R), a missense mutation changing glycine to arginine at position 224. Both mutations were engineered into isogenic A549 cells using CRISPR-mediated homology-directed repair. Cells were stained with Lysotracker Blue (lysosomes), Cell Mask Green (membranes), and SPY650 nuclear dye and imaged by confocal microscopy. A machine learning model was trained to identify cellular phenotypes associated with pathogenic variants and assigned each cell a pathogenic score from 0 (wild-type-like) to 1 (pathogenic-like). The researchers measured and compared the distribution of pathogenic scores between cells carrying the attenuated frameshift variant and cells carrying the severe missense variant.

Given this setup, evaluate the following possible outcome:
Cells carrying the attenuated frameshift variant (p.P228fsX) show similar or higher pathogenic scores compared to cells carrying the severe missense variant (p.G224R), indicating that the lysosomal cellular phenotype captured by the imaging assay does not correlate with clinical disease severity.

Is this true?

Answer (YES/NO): NO